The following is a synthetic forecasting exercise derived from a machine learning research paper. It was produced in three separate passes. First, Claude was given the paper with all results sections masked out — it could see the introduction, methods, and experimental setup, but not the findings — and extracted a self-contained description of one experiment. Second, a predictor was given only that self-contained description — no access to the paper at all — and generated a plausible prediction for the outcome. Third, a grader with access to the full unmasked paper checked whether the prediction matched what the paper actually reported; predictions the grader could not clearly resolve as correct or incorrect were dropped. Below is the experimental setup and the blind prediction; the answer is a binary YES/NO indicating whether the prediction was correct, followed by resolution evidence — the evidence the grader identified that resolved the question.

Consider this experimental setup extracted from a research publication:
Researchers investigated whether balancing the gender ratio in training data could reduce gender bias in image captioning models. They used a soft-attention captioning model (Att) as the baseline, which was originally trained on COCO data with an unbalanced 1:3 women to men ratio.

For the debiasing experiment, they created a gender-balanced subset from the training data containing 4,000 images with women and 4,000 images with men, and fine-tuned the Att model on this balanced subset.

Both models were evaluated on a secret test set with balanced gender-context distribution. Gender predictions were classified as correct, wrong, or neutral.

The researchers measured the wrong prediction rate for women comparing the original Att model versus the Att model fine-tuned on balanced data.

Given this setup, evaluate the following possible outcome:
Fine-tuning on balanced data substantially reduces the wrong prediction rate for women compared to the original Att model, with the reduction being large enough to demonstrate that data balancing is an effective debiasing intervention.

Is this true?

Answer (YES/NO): NO